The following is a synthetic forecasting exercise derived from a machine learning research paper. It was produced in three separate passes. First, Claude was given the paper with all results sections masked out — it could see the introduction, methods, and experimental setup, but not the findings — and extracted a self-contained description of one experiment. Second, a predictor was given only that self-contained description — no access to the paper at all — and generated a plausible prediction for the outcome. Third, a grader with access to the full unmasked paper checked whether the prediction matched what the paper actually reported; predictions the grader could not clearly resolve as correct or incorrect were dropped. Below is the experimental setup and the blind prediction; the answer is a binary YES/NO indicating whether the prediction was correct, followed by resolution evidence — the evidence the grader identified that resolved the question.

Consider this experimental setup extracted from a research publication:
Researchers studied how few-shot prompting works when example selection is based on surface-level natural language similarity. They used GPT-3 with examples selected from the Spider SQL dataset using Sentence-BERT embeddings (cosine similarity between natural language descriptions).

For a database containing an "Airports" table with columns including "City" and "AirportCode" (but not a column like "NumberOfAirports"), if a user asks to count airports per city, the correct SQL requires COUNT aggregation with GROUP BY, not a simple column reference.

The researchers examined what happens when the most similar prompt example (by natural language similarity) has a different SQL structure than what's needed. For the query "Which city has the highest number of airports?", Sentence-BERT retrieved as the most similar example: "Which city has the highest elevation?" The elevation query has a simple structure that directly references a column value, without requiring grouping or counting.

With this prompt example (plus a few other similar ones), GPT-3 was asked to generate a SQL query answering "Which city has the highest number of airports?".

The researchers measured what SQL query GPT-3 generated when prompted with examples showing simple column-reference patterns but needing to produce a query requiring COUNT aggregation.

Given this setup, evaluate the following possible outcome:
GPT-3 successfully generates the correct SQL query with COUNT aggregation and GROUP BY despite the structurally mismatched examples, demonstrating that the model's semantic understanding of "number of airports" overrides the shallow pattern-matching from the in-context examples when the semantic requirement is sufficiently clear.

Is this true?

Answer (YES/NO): NO